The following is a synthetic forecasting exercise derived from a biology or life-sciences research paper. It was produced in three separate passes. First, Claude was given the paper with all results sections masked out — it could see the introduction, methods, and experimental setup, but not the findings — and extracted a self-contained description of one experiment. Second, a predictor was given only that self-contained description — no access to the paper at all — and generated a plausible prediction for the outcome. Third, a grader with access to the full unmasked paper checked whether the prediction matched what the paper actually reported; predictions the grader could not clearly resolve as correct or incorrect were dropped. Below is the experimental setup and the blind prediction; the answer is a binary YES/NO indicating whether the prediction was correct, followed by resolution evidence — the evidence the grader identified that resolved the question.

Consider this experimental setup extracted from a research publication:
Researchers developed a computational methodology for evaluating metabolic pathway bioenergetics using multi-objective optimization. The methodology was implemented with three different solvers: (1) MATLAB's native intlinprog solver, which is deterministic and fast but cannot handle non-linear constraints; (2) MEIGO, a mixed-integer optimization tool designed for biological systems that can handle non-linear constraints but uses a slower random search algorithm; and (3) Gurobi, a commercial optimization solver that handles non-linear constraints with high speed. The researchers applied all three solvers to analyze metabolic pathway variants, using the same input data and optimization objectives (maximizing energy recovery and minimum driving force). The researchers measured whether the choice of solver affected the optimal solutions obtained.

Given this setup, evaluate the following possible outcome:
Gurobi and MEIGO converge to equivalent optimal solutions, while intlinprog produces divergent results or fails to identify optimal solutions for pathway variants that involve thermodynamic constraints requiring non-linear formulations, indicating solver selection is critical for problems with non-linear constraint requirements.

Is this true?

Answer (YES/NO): NO